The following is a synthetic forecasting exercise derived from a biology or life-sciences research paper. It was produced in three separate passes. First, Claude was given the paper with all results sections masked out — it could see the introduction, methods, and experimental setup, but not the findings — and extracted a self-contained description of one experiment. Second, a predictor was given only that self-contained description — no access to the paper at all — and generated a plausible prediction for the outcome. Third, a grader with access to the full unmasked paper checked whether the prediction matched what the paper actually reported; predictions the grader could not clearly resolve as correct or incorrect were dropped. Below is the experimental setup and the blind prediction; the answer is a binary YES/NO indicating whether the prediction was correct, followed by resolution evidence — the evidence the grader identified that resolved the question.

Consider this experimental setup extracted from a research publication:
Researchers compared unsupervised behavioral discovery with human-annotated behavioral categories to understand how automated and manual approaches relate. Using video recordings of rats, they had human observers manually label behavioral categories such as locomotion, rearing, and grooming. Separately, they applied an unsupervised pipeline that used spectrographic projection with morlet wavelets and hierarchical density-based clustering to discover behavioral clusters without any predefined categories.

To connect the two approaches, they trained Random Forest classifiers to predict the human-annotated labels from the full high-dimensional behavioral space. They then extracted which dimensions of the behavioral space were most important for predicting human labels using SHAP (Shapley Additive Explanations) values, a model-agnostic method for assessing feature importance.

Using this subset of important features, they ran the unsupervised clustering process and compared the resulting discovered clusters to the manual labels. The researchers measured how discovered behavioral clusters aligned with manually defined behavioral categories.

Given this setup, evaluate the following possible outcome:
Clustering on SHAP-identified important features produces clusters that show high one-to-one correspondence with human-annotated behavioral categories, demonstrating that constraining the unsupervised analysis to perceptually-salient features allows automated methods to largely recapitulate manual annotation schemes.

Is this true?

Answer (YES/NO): NO